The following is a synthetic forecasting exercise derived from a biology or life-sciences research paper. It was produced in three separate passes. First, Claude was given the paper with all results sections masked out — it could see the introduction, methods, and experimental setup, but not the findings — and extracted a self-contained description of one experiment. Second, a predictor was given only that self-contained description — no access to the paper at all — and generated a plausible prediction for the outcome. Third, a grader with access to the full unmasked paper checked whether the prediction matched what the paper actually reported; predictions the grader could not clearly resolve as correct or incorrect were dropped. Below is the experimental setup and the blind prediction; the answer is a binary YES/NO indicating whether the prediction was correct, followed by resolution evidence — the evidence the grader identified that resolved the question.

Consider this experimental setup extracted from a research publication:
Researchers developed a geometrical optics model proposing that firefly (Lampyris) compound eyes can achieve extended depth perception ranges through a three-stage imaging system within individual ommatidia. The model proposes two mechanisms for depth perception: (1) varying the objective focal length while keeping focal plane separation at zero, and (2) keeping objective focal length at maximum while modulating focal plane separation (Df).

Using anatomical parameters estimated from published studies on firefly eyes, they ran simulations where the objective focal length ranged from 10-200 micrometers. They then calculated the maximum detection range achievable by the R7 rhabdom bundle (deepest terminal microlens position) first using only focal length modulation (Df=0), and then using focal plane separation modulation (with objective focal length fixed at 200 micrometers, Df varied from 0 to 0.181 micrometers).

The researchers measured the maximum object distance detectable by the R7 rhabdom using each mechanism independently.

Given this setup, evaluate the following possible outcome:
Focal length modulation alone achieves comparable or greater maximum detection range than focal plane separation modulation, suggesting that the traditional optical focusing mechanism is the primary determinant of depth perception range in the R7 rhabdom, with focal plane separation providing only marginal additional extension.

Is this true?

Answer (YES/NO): NO